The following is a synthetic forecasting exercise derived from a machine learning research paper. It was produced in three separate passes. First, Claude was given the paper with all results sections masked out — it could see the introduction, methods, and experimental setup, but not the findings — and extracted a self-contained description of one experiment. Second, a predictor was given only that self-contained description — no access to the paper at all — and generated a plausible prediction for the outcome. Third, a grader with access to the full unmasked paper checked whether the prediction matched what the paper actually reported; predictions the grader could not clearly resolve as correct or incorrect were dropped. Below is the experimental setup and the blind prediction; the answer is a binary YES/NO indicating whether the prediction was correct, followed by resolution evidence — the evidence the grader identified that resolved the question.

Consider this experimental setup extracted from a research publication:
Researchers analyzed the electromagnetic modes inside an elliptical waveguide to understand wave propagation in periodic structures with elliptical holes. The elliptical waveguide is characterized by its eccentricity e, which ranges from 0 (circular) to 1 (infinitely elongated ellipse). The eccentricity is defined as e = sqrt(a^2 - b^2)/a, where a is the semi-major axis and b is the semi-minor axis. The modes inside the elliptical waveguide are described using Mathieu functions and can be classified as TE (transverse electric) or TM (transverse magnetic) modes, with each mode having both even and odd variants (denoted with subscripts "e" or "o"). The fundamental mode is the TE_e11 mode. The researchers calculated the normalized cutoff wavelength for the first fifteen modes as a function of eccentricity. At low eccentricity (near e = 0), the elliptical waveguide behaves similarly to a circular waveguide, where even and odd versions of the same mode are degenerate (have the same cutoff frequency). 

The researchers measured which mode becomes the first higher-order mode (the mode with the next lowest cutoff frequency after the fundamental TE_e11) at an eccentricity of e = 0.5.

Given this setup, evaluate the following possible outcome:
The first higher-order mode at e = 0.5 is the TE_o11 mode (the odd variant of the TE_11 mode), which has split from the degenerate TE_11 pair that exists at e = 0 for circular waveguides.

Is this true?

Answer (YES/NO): YES